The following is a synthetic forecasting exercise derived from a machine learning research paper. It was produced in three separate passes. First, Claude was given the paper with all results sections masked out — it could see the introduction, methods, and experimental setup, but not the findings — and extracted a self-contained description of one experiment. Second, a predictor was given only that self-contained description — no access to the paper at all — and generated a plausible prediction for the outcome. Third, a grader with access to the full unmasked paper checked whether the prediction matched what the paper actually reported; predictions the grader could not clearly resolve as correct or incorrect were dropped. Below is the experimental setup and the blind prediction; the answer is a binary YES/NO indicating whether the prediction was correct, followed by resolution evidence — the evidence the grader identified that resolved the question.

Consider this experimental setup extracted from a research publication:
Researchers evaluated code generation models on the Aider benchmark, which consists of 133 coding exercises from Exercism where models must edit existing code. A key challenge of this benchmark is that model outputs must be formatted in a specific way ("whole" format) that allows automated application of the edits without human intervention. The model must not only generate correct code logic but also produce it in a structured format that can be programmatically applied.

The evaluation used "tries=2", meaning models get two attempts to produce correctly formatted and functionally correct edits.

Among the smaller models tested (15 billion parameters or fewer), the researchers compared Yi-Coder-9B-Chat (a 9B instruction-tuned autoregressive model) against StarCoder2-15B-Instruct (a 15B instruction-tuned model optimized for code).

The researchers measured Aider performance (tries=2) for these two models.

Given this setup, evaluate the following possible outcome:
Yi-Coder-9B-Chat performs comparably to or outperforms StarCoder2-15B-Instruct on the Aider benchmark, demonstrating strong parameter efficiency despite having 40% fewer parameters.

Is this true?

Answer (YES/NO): YES